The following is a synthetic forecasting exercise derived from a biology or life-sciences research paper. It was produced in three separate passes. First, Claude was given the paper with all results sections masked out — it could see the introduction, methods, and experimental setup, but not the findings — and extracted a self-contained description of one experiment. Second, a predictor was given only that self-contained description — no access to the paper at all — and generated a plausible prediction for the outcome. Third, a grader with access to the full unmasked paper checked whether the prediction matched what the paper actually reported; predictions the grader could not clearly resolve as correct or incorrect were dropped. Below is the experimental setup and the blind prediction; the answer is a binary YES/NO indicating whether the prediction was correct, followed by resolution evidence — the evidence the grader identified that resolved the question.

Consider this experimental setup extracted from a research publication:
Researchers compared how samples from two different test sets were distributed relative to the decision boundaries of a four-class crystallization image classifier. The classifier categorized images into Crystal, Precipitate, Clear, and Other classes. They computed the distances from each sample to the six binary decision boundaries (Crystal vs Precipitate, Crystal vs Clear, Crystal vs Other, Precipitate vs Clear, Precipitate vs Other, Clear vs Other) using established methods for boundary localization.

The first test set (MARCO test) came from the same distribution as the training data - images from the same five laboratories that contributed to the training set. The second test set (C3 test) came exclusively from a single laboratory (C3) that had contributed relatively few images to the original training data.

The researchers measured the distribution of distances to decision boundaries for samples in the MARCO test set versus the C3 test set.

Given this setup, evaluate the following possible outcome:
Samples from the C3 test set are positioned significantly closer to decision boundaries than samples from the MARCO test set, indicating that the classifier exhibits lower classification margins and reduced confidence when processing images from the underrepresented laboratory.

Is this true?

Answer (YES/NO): YES